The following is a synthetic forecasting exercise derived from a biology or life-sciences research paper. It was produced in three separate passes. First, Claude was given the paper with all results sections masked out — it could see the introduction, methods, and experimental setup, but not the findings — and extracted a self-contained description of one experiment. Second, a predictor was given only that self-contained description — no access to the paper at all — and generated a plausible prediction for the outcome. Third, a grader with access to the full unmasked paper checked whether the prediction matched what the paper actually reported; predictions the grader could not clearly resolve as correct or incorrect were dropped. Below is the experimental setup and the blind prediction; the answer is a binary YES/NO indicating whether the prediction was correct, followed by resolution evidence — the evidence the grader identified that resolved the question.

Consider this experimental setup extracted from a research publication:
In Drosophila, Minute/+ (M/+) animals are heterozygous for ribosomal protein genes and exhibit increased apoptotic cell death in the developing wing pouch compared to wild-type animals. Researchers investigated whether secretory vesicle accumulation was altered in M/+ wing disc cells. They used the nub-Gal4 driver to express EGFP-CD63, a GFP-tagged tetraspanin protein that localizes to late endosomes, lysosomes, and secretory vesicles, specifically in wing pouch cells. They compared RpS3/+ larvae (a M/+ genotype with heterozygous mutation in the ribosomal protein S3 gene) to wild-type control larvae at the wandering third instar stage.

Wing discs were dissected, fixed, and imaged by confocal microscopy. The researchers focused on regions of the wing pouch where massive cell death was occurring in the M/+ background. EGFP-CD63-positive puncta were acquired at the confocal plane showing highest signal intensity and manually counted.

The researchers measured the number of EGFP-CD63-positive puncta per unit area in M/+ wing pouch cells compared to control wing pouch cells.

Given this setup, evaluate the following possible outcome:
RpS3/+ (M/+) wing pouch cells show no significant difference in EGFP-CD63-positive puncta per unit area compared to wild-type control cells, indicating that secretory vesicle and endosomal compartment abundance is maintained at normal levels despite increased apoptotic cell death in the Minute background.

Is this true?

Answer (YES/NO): NO